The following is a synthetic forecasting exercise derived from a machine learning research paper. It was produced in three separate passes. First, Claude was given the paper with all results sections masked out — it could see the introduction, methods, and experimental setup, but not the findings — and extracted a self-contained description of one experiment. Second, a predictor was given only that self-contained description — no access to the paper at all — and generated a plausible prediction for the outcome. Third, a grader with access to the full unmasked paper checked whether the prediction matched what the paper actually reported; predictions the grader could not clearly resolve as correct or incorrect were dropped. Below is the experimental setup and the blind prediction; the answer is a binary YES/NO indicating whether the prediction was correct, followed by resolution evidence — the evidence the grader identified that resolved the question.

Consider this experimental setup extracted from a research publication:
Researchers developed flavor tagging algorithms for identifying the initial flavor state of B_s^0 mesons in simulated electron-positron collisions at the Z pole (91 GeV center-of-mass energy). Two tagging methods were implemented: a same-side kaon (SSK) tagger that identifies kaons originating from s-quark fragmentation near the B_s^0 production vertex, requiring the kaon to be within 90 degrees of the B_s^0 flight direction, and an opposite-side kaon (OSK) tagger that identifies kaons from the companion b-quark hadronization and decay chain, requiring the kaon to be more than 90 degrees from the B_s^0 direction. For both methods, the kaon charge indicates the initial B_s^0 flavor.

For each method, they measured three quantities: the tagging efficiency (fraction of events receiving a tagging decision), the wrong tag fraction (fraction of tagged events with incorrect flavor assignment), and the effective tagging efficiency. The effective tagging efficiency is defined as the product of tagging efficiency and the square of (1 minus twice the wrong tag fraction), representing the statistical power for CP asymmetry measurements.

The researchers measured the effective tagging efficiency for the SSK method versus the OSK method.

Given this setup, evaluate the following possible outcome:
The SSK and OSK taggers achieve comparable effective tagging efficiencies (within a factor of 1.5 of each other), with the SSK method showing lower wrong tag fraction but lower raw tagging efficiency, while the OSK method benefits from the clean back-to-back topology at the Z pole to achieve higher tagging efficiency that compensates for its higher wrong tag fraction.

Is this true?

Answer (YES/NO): NO